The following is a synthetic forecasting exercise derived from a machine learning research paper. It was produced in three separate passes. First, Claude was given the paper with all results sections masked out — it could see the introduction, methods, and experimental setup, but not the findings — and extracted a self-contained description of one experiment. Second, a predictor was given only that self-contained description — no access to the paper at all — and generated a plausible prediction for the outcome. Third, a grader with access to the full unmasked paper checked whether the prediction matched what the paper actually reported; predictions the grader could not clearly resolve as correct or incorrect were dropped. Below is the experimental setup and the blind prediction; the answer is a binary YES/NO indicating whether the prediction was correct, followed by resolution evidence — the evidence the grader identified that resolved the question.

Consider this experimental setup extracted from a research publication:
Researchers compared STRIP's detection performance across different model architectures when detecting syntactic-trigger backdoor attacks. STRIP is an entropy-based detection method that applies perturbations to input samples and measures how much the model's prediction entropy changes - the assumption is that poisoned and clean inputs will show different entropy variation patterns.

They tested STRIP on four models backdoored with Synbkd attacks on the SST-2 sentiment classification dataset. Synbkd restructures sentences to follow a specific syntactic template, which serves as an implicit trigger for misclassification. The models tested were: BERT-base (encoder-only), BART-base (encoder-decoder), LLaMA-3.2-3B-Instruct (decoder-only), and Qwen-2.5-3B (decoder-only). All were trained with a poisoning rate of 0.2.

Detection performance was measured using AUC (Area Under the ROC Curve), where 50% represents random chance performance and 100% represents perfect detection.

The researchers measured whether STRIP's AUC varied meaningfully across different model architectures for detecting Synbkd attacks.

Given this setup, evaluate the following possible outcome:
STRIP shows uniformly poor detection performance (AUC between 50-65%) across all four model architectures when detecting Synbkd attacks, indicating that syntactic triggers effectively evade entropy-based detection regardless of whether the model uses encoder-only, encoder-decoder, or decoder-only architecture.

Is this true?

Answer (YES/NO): YES